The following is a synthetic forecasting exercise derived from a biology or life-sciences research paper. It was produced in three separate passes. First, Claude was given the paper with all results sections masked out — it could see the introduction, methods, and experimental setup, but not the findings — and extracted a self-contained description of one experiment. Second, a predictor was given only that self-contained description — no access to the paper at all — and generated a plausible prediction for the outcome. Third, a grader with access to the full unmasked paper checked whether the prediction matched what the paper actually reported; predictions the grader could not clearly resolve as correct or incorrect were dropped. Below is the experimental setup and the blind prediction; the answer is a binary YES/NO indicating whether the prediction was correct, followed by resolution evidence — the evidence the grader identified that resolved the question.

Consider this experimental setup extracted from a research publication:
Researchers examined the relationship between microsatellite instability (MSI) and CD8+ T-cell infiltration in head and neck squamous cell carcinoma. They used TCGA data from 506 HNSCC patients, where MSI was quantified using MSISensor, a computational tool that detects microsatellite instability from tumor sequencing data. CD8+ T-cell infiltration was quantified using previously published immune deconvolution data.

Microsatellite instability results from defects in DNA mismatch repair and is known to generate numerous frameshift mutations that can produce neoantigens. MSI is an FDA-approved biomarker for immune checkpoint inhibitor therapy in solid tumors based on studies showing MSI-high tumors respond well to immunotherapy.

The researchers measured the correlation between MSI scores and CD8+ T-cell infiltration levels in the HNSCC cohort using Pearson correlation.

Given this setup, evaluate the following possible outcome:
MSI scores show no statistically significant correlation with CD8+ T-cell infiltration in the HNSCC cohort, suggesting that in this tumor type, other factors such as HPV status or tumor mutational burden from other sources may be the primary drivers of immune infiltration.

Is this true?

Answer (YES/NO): NO